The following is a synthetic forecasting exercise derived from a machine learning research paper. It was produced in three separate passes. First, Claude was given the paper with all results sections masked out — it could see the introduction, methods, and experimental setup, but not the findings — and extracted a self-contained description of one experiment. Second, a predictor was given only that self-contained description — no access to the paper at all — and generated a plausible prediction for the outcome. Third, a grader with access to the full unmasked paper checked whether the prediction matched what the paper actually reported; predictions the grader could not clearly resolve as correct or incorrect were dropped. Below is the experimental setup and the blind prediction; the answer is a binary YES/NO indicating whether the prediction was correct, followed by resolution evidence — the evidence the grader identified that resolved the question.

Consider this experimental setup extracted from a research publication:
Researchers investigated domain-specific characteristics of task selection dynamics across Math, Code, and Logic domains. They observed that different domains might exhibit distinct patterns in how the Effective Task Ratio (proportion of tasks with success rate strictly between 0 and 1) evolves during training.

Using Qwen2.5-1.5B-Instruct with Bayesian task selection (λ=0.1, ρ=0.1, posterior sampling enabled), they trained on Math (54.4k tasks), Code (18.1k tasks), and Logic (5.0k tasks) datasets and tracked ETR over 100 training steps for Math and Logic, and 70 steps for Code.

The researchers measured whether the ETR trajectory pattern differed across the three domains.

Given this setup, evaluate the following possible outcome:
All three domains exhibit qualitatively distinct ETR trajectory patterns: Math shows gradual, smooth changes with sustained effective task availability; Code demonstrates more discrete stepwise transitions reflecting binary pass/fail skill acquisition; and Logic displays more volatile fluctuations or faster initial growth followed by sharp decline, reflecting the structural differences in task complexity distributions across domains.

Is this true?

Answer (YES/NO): NO